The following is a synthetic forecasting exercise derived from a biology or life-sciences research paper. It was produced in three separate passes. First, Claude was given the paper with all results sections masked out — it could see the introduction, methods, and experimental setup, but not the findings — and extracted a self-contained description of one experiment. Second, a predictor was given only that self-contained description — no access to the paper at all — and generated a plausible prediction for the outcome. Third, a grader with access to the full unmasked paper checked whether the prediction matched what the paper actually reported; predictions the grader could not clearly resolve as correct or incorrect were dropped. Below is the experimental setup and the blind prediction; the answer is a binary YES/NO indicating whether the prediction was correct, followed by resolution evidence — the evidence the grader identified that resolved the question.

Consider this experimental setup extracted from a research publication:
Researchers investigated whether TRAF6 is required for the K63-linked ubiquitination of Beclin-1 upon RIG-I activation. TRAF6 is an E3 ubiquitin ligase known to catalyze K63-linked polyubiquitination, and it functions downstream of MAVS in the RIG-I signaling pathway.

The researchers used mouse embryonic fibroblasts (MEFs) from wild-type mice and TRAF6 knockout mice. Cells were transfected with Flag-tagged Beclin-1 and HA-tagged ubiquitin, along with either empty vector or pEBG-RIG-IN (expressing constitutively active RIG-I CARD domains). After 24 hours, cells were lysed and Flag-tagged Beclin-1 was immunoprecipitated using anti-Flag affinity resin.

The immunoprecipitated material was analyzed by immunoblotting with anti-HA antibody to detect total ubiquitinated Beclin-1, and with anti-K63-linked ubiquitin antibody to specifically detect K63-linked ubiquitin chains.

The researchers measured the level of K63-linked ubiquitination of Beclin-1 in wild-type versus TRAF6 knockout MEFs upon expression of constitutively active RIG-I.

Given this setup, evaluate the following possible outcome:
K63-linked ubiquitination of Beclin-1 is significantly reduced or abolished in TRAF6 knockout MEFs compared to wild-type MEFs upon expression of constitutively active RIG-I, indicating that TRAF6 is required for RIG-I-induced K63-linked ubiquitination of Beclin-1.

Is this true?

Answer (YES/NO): YES